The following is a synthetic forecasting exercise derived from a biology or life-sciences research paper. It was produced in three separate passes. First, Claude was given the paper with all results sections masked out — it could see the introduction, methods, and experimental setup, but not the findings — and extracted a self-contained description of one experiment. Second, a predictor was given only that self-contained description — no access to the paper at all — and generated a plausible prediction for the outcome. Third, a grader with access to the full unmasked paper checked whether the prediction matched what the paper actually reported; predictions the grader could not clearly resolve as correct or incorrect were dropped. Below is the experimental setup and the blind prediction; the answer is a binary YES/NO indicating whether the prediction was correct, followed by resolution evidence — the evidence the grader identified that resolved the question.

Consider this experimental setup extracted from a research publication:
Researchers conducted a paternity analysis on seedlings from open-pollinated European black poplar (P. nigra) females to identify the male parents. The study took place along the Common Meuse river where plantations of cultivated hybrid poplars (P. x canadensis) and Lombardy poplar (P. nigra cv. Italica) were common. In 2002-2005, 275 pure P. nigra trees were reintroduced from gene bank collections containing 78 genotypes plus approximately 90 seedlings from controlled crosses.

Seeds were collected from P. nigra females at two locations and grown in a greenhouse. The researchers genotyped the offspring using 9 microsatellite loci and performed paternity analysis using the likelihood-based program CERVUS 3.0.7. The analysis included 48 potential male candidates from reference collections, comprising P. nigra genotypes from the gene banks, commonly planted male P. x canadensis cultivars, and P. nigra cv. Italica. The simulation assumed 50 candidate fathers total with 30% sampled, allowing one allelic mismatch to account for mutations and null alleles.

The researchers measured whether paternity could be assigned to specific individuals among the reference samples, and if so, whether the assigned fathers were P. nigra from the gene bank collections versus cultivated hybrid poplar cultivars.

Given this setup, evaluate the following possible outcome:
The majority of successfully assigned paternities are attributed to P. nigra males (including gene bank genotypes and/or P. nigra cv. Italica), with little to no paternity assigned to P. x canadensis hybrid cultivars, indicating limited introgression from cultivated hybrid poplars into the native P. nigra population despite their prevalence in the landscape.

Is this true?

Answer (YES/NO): YES